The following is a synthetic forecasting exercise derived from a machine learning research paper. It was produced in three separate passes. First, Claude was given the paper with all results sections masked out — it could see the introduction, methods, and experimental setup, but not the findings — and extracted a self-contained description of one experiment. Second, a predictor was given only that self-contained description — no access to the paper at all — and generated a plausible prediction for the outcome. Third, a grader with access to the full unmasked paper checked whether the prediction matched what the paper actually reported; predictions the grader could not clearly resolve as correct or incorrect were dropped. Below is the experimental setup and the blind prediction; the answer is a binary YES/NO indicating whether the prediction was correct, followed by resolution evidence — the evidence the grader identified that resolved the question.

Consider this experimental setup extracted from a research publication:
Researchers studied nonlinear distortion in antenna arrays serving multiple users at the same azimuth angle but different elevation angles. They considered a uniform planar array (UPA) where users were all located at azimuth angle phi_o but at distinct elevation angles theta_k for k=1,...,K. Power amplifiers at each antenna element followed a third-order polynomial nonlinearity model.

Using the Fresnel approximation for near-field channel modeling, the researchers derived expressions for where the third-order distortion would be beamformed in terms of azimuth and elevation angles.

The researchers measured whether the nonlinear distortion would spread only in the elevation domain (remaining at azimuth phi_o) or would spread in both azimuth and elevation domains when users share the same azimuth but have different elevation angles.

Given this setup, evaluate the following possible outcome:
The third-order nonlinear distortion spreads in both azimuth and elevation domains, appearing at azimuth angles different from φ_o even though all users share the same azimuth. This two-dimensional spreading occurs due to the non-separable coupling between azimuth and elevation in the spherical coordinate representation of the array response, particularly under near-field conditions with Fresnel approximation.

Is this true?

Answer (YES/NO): YES